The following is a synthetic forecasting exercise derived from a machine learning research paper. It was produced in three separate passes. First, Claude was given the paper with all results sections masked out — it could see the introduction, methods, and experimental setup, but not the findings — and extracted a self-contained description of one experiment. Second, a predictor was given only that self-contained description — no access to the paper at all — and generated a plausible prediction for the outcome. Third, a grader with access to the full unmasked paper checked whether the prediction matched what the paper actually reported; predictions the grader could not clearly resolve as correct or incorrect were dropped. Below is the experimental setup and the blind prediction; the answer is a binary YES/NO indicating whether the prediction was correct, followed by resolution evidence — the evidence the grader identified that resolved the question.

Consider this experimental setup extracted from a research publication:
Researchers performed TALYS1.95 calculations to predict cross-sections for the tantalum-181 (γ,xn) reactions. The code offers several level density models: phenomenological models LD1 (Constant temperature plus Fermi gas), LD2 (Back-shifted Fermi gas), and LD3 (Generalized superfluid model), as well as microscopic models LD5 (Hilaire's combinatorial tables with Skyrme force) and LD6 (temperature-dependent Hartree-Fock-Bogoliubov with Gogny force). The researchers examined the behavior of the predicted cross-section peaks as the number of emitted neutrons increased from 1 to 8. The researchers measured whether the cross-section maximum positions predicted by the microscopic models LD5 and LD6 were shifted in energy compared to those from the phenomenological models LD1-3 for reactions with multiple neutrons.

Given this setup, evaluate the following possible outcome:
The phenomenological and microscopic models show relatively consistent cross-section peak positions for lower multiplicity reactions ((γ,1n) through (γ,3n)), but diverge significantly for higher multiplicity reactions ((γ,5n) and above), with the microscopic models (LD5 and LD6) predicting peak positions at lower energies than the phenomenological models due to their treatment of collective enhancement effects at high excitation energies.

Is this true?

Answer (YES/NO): NO